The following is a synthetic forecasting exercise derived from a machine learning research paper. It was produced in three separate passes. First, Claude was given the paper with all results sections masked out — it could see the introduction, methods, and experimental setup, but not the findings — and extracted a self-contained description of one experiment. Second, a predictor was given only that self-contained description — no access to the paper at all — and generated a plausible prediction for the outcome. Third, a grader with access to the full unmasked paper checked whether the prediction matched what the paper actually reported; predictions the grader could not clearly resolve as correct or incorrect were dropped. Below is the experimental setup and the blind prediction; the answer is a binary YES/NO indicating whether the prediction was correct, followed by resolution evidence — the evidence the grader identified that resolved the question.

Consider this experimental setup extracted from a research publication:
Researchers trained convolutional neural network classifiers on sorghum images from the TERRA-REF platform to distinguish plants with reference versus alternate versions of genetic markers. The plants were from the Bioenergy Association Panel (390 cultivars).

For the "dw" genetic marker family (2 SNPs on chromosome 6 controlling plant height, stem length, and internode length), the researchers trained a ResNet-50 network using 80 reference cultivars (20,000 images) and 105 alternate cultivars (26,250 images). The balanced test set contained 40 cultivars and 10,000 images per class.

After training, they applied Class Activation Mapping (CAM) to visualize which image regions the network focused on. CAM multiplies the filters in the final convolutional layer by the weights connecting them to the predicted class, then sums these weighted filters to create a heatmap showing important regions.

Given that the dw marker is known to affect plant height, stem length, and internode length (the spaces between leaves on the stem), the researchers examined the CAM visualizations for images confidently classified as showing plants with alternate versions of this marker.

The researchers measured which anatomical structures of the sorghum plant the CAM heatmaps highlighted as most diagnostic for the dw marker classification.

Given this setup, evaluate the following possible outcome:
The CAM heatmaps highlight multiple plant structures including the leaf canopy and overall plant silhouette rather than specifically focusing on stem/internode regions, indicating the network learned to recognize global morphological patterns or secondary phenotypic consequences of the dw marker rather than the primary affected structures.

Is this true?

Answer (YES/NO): NO